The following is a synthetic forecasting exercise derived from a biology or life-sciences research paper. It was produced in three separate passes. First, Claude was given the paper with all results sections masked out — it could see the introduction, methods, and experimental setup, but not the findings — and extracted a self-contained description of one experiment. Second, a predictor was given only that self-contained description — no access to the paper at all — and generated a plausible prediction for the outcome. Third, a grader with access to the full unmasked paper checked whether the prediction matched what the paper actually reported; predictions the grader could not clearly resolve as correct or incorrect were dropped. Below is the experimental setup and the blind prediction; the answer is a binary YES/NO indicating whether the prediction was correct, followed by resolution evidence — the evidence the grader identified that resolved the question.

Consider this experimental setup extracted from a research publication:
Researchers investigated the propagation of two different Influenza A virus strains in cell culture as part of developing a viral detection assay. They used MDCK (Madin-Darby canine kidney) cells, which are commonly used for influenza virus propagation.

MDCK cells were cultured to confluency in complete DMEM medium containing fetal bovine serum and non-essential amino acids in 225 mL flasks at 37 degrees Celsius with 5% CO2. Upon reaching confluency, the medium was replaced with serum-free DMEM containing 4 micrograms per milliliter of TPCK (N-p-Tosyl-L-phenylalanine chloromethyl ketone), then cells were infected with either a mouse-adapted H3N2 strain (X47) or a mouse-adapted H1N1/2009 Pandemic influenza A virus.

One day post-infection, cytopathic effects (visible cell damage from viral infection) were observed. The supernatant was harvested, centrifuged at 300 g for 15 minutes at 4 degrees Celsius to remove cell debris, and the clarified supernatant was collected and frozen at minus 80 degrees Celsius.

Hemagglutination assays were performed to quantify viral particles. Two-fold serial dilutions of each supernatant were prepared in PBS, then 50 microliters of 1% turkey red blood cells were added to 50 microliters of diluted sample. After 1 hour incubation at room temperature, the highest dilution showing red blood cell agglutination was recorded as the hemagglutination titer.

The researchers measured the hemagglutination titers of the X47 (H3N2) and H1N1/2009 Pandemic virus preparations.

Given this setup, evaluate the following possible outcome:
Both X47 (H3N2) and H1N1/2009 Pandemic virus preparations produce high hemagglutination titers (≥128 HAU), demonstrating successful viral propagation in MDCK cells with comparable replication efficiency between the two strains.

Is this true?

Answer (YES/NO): NO